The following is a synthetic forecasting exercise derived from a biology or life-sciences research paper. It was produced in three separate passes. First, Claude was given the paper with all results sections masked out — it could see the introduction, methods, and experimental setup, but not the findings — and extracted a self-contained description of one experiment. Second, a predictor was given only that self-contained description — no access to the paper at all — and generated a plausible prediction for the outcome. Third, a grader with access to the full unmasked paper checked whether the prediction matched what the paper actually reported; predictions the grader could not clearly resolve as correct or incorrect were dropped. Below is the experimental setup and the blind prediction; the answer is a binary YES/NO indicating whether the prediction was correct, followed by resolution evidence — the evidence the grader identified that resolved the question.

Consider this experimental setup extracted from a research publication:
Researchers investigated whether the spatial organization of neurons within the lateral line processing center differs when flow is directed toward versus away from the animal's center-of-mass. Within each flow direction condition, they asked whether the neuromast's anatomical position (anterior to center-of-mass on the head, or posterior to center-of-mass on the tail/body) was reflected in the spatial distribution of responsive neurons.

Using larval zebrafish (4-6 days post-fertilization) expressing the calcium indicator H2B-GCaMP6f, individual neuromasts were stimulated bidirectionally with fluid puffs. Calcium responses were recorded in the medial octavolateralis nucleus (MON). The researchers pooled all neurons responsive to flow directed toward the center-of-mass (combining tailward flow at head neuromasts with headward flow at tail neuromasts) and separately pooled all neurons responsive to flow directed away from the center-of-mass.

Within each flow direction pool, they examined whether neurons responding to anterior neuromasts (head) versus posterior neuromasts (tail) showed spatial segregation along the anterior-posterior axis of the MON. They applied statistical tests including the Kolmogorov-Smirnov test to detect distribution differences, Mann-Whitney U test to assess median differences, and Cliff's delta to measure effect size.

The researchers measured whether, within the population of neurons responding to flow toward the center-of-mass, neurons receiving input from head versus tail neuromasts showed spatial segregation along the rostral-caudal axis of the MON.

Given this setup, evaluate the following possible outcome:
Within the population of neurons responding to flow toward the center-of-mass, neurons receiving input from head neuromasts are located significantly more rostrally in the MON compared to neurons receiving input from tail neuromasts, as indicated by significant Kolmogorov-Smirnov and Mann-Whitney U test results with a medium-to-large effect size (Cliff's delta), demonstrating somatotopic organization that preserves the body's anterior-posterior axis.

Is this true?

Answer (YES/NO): NO